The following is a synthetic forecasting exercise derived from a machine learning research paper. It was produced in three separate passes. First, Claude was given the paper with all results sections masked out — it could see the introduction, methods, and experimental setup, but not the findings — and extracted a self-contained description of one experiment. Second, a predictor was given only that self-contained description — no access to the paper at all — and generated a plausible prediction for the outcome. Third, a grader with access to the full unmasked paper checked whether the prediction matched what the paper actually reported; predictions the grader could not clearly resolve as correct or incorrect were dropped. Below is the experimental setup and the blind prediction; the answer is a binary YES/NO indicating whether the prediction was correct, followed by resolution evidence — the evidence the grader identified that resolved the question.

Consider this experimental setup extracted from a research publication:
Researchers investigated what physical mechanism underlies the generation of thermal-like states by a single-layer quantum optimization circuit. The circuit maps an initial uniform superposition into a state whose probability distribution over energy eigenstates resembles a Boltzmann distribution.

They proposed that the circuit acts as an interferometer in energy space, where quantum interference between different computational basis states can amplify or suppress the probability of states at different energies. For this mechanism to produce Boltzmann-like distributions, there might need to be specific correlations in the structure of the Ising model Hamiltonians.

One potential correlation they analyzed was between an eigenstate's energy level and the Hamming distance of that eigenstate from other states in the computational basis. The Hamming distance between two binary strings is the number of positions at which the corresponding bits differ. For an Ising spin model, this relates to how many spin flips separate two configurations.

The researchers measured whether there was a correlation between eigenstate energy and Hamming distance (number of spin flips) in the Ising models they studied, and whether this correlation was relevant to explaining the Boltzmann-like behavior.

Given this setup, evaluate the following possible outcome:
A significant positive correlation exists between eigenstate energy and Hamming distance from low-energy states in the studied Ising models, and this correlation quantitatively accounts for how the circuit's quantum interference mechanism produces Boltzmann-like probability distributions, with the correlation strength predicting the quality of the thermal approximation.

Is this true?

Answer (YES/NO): YES